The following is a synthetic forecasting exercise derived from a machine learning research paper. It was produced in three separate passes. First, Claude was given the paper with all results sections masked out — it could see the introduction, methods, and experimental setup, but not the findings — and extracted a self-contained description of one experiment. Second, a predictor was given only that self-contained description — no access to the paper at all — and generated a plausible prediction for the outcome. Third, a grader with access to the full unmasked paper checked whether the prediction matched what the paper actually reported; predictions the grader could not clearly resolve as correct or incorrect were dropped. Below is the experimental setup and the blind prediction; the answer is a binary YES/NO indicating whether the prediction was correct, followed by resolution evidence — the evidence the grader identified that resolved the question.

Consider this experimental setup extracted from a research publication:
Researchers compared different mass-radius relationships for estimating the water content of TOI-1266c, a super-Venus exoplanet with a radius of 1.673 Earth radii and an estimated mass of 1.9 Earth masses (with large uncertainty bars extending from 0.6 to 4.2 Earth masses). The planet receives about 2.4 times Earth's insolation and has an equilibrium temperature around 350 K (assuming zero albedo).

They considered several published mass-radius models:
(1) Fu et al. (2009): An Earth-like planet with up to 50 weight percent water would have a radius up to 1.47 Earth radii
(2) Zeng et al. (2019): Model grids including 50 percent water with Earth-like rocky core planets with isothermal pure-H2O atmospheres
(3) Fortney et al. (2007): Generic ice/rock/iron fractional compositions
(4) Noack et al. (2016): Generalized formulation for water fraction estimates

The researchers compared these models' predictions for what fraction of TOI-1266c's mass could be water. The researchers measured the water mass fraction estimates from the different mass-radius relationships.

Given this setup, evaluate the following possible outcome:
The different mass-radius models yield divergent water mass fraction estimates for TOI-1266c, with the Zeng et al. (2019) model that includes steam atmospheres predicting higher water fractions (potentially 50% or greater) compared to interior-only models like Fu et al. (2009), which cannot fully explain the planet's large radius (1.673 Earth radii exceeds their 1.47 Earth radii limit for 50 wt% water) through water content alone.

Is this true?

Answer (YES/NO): NO